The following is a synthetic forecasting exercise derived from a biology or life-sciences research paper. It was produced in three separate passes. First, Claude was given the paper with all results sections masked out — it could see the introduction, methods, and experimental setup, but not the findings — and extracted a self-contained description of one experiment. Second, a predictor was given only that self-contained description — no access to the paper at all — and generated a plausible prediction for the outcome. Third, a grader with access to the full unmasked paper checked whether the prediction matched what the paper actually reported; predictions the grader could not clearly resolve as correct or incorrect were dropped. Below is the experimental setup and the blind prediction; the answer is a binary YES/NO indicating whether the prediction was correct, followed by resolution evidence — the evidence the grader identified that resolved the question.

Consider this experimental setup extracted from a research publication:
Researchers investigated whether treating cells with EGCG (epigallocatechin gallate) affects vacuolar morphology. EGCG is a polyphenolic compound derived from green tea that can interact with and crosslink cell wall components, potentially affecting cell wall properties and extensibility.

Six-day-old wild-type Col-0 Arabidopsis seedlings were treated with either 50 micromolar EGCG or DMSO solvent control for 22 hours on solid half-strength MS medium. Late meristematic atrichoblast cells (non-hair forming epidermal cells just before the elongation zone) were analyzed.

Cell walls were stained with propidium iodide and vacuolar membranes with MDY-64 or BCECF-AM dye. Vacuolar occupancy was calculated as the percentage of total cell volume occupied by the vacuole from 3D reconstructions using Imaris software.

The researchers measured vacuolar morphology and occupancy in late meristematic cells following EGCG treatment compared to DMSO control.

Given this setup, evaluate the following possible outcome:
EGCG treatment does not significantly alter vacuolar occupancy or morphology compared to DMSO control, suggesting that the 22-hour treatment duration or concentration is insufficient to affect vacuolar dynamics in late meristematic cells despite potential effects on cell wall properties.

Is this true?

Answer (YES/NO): NO